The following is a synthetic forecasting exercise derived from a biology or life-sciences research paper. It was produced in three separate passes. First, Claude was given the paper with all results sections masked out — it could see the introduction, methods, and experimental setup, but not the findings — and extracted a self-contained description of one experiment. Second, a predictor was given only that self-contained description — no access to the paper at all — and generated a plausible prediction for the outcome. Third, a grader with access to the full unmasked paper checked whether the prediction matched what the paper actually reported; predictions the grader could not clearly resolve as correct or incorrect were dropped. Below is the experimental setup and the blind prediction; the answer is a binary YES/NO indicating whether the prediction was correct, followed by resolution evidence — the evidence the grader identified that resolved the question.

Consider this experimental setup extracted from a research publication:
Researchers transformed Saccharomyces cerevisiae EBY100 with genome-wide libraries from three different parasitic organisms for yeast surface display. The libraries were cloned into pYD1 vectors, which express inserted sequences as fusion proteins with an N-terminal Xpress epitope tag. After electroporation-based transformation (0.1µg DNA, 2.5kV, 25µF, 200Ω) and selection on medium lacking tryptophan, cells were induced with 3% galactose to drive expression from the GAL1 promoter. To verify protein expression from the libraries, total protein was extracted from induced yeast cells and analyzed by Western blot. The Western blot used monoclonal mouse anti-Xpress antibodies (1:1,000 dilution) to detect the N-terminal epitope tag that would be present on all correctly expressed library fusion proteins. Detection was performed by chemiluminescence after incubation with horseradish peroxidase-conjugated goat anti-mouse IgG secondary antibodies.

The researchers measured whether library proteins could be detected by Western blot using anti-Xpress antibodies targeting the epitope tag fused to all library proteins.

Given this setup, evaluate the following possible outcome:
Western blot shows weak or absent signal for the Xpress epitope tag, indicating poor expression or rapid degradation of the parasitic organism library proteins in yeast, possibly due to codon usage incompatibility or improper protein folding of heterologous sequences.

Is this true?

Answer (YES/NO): NO